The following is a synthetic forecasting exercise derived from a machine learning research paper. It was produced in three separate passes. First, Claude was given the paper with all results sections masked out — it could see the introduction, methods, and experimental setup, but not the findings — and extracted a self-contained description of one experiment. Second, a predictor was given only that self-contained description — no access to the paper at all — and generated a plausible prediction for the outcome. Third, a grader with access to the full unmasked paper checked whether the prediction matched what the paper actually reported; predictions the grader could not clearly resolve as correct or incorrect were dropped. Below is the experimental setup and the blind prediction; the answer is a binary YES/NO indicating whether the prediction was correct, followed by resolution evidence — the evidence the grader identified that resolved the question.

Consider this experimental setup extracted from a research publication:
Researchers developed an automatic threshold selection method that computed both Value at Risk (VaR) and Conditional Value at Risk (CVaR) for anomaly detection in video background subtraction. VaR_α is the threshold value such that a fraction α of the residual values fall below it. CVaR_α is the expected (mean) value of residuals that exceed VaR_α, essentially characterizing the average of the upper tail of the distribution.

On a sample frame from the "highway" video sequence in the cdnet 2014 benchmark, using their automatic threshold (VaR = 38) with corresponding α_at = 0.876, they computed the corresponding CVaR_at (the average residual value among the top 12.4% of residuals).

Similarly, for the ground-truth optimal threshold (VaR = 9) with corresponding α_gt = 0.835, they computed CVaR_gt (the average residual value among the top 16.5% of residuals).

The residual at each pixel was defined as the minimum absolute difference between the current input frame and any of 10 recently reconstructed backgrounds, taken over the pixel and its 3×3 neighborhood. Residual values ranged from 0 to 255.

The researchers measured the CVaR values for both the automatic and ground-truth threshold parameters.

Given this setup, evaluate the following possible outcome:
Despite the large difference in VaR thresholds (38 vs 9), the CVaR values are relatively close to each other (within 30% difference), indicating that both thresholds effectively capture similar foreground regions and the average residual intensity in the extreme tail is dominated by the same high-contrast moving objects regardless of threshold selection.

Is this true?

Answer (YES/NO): YES